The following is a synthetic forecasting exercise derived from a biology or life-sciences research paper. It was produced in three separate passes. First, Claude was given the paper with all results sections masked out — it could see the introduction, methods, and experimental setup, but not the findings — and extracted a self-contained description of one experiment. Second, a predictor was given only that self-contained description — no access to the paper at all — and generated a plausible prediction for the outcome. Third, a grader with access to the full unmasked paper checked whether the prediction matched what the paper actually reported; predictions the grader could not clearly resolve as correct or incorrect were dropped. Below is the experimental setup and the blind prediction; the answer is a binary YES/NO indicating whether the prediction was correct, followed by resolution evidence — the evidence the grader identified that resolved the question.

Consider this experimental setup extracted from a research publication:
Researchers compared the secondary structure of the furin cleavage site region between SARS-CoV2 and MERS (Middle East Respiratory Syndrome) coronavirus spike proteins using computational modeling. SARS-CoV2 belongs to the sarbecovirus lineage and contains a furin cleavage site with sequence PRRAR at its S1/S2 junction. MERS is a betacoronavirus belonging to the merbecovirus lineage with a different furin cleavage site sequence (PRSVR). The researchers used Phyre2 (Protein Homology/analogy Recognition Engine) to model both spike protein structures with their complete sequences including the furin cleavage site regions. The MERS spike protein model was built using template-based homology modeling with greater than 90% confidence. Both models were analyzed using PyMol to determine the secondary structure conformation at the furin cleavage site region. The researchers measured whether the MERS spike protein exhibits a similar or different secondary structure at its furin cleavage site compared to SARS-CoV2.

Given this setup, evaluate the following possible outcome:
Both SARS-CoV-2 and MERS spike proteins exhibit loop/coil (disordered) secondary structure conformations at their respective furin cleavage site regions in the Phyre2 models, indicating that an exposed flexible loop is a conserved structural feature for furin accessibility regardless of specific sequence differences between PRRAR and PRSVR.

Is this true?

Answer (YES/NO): NO